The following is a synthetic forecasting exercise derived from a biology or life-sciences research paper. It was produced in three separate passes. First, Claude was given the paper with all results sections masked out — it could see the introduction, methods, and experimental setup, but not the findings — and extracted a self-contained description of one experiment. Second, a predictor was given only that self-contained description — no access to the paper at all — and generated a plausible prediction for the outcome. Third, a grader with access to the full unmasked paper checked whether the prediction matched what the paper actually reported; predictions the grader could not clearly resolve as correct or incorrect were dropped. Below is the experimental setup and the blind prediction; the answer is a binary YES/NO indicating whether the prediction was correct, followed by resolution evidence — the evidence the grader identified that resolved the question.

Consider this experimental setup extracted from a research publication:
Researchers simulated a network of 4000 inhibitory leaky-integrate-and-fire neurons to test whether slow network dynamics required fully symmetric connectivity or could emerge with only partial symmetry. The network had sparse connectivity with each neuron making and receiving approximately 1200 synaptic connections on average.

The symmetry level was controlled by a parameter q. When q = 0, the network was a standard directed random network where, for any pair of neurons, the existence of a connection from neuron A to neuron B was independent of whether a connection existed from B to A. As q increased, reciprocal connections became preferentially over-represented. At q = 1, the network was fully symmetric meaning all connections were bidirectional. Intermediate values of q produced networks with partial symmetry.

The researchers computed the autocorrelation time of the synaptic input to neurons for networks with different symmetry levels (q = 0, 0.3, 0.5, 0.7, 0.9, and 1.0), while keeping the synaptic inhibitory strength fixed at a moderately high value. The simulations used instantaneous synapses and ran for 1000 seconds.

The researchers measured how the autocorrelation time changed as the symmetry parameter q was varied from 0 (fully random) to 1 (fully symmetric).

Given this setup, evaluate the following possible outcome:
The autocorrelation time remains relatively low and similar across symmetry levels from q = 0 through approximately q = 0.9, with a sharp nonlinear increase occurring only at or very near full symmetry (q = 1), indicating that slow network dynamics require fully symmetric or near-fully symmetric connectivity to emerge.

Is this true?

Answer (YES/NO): NO